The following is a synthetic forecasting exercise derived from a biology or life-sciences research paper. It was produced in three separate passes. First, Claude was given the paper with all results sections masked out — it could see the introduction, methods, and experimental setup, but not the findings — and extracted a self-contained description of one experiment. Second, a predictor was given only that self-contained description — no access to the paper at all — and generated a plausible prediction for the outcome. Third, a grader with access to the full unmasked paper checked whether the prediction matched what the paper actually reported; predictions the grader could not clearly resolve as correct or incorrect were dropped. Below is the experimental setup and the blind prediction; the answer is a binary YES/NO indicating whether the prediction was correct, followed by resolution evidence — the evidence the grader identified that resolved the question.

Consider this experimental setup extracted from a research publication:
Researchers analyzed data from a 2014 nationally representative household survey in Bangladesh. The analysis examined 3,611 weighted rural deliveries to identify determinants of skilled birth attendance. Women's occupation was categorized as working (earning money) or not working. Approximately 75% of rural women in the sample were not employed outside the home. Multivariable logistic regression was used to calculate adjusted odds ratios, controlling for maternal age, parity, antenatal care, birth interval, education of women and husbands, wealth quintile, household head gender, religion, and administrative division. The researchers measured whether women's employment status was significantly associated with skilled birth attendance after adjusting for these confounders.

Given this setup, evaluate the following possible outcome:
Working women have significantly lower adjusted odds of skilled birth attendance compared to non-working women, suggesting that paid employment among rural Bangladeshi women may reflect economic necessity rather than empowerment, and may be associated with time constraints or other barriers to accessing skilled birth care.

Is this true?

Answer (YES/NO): NO